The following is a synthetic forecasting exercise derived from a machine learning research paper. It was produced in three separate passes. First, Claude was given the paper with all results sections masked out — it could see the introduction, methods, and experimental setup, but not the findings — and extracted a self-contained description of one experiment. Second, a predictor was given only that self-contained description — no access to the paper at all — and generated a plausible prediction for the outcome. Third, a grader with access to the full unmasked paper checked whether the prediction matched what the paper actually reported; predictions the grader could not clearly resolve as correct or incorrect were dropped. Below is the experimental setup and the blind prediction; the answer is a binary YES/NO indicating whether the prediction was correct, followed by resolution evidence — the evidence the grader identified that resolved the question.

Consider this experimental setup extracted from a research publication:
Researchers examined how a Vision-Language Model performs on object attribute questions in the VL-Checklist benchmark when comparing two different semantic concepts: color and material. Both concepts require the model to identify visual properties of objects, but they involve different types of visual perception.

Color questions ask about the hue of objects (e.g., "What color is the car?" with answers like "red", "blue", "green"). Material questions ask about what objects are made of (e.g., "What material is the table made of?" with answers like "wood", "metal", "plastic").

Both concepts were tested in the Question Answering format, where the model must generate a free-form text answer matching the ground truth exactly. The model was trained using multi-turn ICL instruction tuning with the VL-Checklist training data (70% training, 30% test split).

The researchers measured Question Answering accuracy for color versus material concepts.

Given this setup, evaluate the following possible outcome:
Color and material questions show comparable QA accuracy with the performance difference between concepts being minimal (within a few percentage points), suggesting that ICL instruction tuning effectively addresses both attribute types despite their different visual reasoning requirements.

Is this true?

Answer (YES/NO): NO